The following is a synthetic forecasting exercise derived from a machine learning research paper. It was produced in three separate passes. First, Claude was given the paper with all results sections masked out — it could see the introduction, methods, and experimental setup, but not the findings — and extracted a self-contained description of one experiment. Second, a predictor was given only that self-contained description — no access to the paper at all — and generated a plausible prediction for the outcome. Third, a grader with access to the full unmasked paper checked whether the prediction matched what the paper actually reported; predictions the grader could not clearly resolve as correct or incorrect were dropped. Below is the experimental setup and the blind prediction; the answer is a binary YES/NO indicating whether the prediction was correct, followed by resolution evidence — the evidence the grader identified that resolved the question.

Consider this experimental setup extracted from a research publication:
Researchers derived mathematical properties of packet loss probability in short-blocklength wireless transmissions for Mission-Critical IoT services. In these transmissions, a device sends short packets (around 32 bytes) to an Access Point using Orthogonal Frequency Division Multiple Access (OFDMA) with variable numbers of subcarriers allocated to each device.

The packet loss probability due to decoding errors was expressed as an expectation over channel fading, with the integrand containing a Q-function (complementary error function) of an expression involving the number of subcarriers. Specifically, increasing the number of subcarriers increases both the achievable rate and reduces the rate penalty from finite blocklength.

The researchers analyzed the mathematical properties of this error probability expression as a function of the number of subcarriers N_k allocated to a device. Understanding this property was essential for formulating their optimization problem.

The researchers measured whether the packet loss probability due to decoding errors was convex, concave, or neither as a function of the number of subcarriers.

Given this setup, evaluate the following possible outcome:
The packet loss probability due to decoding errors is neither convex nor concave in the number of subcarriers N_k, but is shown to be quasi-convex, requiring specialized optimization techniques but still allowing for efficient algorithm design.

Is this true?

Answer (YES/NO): NO